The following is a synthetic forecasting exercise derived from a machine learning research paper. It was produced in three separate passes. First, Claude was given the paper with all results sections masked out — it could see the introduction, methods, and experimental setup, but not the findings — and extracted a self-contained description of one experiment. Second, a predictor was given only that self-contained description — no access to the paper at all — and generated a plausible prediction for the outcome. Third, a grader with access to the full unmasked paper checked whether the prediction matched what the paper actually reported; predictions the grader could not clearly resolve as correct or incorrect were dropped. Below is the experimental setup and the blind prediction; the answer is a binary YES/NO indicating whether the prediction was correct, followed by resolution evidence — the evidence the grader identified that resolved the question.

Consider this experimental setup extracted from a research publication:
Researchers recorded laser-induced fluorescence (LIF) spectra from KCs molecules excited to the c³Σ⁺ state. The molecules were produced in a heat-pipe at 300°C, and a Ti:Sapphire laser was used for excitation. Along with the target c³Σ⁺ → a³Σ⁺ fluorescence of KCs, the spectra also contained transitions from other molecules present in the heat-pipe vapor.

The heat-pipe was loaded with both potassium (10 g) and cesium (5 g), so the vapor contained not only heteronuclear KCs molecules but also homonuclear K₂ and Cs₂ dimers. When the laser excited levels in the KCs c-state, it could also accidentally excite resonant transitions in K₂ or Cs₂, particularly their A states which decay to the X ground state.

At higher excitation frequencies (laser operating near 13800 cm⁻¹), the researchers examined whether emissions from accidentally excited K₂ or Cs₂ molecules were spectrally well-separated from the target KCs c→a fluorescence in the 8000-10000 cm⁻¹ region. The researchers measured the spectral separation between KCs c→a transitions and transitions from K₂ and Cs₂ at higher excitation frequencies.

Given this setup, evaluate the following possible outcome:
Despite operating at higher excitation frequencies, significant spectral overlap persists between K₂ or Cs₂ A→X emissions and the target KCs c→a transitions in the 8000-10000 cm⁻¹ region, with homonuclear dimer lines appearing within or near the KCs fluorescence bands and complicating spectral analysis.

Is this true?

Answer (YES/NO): NO